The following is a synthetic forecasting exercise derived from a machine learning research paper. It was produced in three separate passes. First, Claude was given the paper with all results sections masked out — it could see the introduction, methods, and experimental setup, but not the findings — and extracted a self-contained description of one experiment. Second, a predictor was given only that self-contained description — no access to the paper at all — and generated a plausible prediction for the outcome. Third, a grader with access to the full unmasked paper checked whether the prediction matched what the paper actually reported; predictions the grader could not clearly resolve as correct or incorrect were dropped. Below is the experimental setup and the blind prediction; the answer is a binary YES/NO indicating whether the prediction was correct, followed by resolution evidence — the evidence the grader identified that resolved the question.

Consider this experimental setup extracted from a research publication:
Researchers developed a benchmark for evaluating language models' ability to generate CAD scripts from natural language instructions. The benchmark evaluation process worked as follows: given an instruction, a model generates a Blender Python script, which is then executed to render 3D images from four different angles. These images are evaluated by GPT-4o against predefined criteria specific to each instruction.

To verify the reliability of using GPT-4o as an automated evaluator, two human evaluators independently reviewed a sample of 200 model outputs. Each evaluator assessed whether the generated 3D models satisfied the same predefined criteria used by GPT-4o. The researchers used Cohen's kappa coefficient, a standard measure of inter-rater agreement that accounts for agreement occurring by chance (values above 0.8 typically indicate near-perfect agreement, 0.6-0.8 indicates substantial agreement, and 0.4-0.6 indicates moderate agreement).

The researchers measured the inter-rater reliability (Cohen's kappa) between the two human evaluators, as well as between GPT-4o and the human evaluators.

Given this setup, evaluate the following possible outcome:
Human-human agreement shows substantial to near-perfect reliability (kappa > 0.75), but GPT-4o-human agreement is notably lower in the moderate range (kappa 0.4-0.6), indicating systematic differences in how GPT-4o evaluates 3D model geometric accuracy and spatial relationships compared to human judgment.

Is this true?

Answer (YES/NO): NO